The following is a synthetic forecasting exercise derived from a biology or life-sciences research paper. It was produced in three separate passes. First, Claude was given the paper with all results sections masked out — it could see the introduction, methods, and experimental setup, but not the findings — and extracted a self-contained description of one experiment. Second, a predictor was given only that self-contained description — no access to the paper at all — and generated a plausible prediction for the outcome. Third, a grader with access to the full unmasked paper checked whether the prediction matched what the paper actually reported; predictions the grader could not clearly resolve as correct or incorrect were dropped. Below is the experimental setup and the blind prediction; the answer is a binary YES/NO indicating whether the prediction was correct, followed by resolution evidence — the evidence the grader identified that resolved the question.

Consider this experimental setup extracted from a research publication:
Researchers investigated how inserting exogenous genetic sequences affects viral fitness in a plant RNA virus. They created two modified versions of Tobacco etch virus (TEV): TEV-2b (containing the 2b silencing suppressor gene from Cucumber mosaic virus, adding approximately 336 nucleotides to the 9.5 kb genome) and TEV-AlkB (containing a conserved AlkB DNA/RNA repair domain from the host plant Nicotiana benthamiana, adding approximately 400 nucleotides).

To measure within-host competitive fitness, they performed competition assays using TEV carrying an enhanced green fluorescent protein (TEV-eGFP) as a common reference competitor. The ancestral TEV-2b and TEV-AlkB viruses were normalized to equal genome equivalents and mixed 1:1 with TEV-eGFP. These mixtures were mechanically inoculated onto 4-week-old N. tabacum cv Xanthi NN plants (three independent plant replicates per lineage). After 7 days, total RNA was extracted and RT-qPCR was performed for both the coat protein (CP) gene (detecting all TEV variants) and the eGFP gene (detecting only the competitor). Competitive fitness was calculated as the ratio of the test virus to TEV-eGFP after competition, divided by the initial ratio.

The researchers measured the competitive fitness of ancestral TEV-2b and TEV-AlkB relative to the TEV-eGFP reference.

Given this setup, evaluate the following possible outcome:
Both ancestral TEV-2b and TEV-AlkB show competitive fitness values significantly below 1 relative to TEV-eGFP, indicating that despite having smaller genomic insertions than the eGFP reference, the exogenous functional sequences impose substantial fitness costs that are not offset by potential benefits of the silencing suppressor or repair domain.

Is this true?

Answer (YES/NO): NO